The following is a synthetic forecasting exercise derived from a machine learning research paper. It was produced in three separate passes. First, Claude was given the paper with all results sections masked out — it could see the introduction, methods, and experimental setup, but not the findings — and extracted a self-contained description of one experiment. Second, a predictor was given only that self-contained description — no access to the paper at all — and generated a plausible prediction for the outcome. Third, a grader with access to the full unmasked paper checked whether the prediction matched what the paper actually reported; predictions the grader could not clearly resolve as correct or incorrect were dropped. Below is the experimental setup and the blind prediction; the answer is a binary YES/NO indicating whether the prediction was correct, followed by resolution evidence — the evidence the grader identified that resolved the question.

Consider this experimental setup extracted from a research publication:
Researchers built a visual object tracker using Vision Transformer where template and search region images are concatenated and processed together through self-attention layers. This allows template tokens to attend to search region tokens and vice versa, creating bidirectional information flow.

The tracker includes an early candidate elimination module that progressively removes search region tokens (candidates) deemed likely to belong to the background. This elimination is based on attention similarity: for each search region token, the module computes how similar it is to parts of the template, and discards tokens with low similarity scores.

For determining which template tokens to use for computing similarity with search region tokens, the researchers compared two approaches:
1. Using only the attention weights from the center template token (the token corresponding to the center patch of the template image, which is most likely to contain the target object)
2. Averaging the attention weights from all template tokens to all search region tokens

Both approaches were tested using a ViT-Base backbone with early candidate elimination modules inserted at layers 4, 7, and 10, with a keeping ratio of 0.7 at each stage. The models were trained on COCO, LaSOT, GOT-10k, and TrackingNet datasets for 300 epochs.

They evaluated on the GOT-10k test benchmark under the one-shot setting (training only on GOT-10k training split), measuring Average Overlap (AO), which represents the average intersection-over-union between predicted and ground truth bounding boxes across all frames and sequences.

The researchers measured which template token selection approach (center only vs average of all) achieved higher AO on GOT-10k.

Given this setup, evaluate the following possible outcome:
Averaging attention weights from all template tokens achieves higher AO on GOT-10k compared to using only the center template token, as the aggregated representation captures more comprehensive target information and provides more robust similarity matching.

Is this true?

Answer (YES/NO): NO